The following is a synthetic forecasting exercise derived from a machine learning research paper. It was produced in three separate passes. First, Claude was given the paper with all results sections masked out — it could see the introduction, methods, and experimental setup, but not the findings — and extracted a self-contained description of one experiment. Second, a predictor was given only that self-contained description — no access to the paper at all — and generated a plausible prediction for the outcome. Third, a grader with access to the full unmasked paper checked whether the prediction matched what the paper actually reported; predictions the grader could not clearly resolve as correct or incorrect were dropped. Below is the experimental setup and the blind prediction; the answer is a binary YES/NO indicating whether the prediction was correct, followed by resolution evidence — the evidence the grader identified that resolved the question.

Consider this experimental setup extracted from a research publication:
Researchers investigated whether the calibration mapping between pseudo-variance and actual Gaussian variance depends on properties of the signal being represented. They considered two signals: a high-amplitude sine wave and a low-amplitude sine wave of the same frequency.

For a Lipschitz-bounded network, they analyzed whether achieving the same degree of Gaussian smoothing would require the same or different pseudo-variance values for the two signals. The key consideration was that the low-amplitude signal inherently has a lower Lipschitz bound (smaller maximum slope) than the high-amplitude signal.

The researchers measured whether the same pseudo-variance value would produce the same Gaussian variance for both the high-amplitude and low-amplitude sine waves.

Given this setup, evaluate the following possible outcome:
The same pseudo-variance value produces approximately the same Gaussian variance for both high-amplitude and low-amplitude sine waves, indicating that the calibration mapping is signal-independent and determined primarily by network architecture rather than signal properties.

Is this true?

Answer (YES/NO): NO